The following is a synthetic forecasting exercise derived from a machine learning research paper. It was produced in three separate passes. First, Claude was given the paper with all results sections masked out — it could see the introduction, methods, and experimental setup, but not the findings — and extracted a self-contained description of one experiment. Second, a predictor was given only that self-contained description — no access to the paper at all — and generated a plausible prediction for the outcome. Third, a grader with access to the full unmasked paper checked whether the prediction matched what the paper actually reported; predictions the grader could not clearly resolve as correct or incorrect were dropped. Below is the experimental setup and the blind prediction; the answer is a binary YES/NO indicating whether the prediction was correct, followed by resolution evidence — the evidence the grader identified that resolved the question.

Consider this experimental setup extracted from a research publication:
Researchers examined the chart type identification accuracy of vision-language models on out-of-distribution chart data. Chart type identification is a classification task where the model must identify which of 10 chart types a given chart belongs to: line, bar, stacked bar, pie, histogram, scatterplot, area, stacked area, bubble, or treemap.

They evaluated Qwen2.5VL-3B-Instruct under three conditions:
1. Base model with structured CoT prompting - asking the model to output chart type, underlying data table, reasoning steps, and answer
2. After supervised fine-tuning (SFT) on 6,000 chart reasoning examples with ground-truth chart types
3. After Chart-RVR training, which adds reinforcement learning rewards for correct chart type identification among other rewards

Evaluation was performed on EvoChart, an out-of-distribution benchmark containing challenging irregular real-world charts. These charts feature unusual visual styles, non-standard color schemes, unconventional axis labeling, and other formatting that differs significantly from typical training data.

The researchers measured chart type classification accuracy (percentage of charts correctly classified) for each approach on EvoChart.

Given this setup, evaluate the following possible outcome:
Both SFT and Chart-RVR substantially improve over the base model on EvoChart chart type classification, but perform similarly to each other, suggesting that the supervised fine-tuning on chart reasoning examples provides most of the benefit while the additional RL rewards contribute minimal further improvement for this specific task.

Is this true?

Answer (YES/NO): NO